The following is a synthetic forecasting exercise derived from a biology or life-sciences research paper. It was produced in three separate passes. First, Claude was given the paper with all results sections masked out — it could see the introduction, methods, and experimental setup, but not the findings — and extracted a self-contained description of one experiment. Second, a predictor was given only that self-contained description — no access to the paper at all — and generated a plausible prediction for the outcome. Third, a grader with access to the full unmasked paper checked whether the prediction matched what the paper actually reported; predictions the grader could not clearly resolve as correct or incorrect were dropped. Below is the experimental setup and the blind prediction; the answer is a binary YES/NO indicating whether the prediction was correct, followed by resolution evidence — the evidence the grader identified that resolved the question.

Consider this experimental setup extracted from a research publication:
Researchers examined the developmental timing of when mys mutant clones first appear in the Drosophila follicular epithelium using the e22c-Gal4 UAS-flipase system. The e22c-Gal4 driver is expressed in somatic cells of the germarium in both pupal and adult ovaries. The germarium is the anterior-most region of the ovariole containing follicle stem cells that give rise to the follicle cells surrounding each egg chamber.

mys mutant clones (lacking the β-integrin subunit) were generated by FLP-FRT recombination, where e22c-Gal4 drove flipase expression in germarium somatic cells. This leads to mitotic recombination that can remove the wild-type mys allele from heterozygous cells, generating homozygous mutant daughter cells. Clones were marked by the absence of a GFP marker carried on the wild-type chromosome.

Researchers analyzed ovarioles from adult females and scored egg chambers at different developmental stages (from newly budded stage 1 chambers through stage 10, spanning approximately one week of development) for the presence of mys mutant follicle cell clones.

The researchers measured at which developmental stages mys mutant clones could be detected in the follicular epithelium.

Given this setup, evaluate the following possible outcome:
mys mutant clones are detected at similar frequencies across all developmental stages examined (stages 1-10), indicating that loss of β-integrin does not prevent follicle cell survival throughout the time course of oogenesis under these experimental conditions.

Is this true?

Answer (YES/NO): NO